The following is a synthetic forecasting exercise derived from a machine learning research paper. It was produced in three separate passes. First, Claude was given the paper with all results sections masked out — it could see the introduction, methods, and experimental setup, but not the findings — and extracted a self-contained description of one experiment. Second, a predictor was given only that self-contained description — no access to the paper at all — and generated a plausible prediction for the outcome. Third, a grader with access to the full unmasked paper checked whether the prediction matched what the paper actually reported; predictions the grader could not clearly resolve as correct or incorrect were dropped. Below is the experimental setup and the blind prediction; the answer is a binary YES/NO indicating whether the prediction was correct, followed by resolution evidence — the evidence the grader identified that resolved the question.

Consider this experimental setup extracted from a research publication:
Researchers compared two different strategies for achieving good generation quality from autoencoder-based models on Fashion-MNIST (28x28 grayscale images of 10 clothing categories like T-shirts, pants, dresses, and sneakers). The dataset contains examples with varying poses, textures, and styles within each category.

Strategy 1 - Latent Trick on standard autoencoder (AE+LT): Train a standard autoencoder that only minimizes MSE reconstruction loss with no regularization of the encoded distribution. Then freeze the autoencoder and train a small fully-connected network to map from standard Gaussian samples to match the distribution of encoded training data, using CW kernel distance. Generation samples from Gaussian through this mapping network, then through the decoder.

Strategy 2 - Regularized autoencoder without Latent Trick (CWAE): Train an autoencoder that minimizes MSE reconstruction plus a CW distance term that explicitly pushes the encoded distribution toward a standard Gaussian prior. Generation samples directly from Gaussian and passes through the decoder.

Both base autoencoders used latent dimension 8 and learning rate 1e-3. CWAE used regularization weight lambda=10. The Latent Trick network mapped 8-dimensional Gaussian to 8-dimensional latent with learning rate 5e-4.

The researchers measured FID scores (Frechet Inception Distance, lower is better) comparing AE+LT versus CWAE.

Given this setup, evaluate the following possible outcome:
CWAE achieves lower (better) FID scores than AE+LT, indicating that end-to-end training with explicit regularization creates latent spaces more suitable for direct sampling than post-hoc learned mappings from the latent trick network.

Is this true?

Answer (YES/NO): NO